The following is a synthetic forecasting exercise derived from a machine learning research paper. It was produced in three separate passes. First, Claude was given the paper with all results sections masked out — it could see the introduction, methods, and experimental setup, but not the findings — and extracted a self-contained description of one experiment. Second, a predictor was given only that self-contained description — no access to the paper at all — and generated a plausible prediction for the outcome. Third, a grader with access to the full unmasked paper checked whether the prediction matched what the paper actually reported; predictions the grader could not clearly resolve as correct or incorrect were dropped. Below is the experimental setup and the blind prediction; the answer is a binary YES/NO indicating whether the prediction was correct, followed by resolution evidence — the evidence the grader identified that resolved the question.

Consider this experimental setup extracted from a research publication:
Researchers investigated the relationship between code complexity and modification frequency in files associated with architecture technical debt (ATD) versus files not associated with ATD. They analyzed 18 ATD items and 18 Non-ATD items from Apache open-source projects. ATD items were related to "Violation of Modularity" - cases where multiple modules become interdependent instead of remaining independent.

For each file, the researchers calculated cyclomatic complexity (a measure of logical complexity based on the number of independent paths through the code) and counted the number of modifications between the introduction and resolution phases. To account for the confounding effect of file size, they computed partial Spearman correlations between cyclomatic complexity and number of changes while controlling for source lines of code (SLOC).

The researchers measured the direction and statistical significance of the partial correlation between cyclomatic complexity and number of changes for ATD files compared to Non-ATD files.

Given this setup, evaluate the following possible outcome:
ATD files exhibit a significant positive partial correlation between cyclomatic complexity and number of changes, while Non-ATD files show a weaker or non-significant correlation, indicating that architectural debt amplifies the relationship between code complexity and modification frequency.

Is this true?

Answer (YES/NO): NO